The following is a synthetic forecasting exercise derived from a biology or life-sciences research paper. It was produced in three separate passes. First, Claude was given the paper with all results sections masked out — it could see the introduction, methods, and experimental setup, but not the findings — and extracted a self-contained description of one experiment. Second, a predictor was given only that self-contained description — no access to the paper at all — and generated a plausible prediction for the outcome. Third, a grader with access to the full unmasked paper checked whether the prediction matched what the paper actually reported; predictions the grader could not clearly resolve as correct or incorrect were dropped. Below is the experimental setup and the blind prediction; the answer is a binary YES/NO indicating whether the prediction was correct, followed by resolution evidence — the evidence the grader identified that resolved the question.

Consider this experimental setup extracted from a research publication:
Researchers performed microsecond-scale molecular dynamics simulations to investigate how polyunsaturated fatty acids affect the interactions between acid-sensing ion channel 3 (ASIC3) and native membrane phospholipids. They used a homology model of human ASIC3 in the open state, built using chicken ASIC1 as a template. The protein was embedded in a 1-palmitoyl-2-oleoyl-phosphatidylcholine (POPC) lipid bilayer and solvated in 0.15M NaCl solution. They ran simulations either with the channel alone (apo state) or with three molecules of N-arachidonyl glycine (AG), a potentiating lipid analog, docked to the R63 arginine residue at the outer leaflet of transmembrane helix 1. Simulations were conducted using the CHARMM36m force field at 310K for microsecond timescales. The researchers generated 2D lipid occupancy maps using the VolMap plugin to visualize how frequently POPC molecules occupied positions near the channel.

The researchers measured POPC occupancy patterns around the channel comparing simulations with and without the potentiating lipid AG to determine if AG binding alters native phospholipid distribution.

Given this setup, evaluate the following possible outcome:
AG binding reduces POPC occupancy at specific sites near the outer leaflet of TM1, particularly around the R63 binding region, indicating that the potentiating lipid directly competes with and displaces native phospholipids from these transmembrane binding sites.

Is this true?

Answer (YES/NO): YES